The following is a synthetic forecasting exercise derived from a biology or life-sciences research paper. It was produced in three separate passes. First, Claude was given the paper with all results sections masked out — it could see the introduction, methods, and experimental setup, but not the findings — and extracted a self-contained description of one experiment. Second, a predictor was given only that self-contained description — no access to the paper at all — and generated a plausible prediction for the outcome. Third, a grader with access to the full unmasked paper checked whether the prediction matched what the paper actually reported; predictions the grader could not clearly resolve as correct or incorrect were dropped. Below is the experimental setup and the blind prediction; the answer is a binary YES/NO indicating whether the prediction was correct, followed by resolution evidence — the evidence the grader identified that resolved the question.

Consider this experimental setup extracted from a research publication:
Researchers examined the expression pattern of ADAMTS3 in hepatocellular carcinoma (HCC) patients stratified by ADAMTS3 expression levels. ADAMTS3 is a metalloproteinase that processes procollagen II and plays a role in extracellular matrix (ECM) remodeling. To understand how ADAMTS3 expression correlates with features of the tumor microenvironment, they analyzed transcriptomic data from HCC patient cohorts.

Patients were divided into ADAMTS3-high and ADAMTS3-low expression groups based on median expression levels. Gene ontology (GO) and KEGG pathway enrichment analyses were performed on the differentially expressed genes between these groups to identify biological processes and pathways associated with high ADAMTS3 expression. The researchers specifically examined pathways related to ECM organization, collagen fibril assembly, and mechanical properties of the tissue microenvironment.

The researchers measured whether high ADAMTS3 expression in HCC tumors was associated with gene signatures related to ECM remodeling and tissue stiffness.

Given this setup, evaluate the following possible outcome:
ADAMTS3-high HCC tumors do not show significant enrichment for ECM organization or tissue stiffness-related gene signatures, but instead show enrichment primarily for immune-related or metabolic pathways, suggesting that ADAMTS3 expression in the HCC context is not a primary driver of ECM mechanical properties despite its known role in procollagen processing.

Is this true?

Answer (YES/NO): NO